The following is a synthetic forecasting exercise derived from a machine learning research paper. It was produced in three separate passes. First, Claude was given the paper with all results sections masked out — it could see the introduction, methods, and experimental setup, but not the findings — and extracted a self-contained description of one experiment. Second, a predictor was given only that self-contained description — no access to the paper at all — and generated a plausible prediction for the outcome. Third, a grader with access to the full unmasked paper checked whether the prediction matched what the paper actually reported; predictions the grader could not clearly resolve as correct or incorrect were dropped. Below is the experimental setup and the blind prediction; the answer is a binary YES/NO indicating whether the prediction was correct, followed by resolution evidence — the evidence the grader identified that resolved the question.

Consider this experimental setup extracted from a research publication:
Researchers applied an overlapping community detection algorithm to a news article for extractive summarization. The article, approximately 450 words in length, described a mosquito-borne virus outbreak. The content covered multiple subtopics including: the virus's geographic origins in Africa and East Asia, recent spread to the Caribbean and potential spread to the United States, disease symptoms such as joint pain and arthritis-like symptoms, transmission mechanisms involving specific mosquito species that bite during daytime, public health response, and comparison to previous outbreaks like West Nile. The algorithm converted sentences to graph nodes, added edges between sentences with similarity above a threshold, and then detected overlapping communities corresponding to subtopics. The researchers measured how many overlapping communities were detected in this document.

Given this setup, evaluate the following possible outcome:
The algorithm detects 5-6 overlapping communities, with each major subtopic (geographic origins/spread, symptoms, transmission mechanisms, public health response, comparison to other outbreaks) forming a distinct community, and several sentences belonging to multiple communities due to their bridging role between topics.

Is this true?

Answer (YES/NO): NO